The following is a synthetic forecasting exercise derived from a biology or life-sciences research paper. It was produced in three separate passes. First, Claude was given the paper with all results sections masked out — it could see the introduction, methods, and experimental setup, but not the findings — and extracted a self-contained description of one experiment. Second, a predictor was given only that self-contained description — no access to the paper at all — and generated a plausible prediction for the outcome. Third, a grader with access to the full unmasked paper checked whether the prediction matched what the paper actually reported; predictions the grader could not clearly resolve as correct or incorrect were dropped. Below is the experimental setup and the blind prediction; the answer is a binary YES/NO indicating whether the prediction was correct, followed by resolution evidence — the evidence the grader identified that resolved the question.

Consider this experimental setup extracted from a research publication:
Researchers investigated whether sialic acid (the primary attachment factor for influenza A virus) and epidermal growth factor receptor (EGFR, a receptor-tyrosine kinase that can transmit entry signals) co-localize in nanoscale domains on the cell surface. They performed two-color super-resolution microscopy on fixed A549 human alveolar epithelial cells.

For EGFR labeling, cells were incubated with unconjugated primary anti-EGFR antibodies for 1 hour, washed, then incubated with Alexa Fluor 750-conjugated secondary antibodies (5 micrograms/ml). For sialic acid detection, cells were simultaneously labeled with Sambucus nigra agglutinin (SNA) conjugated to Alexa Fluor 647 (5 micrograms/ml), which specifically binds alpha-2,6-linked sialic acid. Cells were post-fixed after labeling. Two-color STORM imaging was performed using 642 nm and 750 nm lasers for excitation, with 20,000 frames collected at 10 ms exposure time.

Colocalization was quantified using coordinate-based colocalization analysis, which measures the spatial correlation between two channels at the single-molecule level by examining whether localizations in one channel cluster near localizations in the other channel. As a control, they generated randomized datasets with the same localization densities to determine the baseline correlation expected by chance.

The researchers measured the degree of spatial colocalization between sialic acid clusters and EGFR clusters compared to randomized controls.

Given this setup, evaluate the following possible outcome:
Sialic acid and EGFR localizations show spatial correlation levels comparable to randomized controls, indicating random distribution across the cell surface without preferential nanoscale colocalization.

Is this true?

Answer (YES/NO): NO